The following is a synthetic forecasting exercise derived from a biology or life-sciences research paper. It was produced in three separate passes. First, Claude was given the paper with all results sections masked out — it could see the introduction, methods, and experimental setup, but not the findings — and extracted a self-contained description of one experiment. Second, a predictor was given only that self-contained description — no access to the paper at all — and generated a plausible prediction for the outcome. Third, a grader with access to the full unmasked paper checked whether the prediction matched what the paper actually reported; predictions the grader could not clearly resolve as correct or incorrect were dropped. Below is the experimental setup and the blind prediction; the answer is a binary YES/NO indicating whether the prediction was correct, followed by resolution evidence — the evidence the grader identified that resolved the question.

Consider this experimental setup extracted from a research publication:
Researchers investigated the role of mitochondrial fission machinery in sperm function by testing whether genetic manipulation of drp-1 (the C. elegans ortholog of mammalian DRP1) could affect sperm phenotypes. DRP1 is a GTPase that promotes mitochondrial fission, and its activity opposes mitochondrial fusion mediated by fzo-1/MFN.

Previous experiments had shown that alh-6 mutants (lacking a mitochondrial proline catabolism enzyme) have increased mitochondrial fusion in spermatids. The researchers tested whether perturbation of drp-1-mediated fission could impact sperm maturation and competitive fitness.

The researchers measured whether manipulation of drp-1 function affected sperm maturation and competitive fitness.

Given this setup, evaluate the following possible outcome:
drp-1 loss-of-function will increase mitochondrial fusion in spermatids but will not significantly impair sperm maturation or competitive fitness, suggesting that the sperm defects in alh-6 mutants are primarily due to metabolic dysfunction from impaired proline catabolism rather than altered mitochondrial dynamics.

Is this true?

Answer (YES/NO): NO